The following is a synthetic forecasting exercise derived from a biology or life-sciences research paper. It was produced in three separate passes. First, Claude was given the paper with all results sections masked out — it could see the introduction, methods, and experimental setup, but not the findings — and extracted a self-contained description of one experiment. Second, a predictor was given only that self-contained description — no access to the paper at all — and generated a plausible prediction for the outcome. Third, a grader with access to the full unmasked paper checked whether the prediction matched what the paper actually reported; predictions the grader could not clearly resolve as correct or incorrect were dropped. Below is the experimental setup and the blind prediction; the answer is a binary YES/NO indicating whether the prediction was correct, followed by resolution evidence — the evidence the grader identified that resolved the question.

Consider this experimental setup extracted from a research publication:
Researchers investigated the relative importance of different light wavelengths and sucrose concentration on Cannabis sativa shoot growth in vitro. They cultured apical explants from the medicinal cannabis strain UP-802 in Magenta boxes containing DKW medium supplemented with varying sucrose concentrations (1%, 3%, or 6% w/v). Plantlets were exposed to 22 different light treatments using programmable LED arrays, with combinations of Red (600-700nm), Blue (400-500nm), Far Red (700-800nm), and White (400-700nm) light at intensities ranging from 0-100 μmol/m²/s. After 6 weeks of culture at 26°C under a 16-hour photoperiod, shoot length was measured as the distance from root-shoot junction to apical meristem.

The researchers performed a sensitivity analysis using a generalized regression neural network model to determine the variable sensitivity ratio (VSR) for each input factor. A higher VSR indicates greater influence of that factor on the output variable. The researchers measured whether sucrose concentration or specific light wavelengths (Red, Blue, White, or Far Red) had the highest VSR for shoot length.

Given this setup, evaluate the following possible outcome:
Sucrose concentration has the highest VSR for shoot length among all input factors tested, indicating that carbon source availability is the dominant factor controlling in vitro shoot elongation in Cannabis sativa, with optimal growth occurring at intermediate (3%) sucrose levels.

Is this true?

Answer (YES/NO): YES